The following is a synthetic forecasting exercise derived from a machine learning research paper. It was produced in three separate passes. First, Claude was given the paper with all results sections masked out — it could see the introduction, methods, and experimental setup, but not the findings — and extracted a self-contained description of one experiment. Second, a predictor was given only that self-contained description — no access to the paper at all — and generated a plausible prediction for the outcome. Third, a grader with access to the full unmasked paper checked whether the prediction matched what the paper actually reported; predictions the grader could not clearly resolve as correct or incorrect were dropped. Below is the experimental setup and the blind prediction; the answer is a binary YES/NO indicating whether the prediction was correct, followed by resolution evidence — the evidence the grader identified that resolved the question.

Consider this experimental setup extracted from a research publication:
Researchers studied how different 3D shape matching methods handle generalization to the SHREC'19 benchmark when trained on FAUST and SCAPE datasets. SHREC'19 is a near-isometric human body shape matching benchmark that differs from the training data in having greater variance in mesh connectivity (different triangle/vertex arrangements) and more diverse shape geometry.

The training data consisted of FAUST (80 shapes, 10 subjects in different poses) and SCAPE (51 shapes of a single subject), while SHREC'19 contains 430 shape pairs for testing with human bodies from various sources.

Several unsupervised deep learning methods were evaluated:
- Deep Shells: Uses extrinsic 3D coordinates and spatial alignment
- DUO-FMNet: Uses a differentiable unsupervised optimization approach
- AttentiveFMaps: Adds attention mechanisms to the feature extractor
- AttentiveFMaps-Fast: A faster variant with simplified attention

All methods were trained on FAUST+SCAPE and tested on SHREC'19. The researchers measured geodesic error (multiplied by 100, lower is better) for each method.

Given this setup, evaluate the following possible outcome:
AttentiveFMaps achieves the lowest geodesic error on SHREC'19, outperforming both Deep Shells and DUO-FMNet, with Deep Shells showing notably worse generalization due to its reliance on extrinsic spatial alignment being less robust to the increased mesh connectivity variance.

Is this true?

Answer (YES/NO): YES